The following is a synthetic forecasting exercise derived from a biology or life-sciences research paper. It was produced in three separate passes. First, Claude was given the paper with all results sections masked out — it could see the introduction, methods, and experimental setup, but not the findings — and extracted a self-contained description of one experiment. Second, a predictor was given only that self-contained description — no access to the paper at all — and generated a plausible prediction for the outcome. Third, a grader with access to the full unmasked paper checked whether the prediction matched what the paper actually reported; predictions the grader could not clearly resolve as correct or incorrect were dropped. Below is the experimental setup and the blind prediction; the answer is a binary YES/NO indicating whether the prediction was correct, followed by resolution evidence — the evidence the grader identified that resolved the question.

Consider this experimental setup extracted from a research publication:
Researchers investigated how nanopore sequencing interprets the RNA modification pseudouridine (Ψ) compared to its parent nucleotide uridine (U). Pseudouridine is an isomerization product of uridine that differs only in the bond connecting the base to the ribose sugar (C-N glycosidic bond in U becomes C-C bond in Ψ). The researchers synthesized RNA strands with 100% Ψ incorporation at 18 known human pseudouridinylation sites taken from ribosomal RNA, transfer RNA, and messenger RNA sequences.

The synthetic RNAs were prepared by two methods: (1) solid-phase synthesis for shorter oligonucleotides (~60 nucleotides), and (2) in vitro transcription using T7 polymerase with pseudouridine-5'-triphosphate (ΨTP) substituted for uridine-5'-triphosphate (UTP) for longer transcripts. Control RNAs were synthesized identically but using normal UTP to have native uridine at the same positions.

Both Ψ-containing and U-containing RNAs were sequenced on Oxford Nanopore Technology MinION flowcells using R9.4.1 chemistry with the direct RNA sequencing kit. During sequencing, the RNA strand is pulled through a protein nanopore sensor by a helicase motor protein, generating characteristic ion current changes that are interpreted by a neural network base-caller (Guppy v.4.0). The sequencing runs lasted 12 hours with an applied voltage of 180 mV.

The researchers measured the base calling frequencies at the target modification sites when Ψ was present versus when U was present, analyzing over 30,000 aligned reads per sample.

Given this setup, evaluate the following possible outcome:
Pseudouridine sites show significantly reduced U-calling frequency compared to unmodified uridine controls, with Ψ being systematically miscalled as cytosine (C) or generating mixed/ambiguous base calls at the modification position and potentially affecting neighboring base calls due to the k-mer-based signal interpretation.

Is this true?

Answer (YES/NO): YES